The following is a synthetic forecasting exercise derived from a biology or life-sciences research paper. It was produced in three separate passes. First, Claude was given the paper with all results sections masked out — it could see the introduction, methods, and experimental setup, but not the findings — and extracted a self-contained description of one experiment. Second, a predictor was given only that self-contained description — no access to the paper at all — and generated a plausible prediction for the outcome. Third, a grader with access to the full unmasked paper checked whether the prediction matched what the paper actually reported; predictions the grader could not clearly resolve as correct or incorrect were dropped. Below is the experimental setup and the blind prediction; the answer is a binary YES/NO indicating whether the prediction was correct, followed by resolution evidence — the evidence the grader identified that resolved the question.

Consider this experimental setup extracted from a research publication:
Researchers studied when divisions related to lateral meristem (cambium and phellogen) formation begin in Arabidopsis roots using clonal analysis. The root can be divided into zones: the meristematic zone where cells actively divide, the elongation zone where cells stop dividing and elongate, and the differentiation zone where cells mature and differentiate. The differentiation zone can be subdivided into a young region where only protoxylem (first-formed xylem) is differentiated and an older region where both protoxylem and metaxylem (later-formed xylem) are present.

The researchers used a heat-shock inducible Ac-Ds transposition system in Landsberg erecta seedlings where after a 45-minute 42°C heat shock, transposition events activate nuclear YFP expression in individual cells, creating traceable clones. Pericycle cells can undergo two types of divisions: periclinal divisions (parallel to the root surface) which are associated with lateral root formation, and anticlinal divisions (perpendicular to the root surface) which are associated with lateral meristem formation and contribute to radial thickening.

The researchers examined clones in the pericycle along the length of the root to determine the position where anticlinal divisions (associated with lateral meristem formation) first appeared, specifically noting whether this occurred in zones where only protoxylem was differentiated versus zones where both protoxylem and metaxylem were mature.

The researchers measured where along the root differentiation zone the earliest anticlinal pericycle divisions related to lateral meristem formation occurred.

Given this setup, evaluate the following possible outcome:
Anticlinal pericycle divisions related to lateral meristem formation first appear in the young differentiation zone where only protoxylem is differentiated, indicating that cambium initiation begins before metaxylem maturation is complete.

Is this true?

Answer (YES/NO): YES